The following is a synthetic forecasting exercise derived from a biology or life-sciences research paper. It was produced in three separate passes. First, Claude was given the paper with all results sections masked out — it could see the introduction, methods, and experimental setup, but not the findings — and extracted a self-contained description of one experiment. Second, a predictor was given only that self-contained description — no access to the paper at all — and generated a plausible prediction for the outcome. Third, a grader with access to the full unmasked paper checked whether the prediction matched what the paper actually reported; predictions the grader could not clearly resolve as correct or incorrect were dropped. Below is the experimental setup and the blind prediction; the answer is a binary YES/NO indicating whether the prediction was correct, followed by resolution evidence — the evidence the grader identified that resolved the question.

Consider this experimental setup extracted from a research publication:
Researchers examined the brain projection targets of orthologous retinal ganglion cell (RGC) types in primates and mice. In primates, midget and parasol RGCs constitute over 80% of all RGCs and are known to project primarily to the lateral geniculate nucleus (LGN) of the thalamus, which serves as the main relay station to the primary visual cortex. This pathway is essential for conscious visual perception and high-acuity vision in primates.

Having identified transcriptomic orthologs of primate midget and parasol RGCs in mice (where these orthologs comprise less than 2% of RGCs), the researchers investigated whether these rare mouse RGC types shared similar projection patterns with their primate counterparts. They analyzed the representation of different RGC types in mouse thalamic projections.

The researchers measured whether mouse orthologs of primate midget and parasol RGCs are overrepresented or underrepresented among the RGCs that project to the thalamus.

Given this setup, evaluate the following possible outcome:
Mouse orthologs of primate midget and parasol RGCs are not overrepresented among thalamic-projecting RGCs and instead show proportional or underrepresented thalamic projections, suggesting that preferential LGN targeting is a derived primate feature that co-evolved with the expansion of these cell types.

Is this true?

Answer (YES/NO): NO